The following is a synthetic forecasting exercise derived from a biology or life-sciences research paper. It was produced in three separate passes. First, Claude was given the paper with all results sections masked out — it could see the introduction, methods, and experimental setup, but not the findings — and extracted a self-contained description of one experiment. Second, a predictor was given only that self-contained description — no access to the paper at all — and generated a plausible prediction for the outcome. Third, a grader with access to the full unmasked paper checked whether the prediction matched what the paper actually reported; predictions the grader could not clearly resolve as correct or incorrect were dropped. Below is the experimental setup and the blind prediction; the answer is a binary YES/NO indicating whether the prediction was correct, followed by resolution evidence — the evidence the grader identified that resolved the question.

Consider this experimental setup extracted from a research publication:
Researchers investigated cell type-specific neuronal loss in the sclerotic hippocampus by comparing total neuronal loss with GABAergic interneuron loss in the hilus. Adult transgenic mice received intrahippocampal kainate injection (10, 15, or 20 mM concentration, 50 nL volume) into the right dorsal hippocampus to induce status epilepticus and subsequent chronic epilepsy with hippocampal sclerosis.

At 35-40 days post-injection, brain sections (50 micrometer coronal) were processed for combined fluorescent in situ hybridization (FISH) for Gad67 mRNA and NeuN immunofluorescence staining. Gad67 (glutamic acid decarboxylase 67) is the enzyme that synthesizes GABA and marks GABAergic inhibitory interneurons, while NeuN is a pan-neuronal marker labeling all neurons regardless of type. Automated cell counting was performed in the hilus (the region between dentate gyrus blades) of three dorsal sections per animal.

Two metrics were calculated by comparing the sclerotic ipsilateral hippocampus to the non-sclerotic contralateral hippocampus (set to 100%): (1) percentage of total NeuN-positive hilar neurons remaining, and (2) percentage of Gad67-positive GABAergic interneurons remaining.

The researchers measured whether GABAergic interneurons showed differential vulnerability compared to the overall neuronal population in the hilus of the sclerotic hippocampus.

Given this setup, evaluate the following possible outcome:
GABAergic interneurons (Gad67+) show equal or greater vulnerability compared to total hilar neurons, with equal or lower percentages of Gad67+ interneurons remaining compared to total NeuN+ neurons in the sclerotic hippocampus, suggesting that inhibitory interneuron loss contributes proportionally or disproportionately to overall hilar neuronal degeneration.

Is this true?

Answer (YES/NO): YES